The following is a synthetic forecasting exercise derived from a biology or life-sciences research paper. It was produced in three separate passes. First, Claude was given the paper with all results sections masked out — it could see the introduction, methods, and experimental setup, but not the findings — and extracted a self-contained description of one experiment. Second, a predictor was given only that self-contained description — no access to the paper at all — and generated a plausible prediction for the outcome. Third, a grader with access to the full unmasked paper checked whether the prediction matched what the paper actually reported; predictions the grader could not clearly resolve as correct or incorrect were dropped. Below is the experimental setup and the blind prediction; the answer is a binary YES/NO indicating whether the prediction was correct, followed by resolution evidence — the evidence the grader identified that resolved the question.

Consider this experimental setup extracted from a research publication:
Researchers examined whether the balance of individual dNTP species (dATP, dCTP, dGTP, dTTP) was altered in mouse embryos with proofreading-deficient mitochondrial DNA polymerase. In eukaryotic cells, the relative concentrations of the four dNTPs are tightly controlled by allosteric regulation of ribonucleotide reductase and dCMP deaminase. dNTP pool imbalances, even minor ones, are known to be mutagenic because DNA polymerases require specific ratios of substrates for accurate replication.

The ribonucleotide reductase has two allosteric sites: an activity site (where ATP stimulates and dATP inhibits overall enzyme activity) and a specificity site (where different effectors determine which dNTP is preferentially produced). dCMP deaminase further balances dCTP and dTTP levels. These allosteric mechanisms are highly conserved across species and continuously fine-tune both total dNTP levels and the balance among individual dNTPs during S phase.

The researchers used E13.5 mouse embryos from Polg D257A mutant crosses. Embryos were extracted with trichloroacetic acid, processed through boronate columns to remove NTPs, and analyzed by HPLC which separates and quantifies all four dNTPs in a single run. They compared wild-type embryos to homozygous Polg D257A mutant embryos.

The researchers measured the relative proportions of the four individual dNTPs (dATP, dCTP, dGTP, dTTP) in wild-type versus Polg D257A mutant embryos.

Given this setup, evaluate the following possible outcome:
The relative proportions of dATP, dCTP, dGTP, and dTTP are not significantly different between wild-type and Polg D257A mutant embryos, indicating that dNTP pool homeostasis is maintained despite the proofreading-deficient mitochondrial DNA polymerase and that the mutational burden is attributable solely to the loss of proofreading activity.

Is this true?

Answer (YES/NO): YES